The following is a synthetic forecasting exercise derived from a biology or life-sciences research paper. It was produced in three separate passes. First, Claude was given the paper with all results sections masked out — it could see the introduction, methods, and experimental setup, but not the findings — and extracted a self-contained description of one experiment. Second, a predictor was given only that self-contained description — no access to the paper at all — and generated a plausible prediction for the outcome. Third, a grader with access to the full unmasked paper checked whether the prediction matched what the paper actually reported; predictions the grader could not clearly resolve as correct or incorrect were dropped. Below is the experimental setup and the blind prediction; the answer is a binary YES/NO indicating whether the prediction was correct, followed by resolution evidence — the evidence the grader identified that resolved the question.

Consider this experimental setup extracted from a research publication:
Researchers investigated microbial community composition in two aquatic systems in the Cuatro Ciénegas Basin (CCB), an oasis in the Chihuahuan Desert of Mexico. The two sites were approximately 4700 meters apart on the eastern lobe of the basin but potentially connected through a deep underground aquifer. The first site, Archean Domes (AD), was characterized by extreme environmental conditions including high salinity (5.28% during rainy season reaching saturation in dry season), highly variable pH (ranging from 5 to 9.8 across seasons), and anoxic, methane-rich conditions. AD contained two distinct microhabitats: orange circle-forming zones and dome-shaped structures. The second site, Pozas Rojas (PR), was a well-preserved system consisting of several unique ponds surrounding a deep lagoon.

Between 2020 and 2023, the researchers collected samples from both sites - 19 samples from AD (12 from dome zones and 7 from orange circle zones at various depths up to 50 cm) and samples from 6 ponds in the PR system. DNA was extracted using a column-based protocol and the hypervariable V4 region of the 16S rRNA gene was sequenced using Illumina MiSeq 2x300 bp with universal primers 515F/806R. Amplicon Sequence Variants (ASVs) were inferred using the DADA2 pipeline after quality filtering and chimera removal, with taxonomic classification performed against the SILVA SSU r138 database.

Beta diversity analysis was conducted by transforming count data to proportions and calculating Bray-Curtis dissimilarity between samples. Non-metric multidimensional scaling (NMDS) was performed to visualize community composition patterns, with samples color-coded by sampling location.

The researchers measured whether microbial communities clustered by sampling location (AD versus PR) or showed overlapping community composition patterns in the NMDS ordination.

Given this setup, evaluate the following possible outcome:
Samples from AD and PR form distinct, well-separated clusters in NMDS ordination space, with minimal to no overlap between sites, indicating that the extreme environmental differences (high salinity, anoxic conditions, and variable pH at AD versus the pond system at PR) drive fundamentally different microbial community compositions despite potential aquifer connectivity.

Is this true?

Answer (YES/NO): NO